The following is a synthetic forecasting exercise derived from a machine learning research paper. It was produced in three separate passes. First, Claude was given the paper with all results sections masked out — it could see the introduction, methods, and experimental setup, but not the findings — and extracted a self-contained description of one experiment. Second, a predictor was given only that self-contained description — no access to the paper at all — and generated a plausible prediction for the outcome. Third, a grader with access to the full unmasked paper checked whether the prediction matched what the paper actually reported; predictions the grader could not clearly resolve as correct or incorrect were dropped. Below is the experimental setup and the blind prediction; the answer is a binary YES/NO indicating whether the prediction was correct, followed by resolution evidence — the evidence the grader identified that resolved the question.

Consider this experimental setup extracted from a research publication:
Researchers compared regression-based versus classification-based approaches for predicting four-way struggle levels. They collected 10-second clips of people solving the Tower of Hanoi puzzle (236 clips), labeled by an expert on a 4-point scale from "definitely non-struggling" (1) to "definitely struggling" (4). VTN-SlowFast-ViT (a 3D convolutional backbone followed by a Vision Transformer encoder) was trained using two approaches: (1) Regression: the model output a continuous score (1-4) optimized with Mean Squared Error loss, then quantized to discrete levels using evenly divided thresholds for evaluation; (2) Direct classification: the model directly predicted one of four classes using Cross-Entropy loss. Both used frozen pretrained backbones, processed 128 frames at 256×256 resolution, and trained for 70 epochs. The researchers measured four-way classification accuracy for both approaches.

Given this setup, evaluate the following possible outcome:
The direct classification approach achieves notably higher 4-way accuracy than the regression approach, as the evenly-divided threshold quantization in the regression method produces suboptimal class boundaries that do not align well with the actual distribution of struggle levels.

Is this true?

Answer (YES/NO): NO